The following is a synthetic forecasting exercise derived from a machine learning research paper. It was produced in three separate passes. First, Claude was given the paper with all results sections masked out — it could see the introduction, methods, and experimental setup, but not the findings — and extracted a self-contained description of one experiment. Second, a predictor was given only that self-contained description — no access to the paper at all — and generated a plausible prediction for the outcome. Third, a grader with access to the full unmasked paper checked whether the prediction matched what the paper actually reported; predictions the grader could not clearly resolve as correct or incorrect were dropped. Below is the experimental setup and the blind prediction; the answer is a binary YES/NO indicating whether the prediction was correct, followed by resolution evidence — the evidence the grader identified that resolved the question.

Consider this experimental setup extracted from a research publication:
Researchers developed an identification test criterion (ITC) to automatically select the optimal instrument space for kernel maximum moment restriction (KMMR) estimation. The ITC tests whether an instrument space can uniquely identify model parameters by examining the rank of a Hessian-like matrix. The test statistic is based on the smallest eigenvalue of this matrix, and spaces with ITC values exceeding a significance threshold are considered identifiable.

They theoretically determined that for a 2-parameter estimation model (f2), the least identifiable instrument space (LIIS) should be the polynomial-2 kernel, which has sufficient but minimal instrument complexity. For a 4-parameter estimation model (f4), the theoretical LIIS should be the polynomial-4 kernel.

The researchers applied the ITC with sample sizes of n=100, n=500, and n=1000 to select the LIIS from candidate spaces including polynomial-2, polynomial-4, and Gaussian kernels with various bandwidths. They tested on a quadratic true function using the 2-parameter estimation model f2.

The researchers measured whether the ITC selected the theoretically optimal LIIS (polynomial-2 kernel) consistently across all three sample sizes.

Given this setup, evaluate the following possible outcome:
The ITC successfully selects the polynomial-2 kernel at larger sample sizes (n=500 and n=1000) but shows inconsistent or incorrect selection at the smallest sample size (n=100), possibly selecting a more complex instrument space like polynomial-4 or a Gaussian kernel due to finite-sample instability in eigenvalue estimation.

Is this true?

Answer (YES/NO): YES